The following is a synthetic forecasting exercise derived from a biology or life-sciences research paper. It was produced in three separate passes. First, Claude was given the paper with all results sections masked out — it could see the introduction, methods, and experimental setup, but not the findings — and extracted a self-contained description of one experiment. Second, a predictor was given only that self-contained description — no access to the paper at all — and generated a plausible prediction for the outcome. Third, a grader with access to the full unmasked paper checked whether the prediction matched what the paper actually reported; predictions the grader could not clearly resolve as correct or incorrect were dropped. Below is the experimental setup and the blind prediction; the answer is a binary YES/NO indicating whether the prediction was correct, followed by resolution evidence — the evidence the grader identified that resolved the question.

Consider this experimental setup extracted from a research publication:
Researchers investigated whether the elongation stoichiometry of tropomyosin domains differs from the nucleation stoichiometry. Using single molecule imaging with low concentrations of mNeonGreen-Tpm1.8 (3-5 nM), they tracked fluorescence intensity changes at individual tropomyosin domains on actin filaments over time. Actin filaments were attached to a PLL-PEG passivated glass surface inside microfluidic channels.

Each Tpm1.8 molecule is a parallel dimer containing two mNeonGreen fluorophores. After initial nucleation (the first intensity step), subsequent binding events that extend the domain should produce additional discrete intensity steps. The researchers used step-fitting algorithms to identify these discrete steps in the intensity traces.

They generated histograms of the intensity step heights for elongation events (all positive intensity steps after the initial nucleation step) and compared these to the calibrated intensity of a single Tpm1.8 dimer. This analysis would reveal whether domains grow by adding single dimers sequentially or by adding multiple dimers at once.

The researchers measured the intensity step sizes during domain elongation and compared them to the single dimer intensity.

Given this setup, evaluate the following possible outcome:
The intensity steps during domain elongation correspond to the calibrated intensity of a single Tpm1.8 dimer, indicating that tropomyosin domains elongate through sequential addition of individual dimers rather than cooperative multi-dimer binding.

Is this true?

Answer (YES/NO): YES